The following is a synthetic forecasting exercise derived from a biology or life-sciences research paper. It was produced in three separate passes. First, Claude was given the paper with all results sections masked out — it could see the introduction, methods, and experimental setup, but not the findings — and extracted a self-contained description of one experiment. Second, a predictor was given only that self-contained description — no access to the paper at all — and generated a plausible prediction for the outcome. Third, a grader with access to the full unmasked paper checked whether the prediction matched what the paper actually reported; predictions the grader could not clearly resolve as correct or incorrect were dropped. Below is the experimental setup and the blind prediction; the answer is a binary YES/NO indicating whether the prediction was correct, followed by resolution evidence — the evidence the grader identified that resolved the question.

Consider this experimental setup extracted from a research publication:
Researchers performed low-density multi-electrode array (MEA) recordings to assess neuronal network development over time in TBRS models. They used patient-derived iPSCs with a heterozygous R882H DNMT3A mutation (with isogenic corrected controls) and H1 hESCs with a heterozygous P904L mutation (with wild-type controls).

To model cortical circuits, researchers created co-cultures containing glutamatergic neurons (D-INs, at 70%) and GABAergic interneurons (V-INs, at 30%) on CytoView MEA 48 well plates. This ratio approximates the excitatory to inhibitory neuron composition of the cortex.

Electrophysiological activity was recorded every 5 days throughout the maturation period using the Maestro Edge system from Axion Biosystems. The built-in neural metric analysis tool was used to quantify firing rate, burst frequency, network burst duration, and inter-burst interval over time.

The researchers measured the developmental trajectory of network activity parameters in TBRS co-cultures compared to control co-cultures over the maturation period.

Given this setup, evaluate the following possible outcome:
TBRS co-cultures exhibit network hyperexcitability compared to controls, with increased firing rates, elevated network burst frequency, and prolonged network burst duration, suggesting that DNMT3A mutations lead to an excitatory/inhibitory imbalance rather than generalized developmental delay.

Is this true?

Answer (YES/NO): NO